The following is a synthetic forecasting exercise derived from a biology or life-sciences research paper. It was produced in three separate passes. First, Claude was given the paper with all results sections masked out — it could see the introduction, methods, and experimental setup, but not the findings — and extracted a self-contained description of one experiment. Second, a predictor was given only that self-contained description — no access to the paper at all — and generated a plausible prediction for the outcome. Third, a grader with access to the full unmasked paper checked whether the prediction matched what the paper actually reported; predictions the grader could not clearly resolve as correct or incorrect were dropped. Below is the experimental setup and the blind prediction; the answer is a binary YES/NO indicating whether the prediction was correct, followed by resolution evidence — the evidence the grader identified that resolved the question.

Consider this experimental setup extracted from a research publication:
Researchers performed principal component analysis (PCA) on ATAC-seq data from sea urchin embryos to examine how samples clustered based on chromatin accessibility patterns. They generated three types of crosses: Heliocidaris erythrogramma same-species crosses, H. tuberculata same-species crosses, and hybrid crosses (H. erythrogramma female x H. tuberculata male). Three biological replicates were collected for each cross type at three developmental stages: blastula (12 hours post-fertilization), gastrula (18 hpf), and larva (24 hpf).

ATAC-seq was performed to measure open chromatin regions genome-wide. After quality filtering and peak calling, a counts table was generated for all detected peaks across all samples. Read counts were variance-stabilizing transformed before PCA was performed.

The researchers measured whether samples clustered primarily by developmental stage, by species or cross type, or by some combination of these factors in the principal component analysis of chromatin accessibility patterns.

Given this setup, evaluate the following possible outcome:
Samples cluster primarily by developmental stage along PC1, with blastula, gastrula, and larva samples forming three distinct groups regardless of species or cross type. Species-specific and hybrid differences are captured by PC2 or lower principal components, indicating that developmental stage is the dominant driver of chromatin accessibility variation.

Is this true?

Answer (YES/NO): NO